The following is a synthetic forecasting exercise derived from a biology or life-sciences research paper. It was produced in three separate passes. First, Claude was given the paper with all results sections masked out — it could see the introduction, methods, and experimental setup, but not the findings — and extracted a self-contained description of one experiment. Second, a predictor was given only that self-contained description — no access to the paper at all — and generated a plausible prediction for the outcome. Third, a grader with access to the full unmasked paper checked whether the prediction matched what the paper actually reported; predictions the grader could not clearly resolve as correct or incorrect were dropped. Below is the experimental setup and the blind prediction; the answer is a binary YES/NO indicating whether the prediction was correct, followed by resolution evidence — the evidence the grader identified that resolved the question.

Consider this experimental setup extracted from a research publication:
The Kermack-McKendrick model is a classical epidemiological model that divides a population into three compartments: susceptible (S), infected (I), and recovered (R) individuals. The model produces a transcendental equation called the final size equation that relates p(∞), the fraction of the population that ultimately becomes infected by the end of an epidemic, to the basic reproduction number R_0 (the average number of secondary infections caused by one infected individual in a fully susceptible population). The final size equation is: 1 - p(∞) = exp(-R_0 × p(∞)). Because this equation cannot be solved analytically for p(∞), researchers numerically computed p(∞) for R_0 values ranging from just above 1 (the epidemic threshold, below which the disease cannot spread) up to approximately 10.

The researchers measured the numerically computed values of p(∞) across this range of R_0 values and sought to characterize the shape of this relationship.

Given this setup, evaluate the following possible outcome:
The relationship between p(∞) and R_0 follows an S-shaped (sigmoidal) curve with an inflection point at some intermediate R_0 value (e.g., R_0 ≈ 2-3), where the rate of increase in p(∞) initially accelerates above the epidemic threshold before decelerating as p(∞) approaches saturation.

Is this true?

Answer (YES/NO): NO